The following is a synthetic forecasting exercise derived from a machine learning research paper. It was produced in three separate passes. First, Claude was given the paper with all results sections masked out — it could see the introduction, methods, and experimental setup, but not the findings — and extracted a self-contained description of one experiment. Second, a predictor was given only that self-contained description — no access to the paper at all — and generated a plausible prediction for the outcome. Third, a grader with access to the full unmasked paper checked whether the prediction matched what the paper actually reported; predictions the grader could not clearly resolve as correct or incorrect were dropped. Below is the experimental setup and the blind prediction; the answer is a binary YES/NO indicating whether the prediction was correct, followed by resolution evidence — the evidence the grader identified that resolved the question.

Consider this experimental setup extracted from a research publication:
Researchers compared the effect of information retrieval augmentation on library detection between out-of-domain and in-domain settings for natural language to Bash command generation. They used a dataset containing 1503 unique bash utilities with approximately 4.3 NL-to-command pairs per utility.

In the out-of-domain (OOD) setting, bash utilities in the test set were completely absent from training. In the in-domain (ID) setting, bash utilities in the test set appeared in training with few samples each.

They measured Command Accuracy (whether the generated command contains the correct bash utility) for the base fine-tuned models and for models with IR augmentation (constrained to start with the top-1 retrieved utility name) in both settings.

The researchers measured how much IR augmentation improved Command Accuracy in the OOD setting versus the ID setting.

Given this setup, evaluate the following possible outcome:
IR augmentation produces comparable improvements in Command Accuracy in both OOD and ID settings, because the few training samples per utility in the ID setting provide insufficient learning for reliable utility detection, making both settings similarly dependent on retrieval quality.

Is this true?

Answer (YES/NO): NO